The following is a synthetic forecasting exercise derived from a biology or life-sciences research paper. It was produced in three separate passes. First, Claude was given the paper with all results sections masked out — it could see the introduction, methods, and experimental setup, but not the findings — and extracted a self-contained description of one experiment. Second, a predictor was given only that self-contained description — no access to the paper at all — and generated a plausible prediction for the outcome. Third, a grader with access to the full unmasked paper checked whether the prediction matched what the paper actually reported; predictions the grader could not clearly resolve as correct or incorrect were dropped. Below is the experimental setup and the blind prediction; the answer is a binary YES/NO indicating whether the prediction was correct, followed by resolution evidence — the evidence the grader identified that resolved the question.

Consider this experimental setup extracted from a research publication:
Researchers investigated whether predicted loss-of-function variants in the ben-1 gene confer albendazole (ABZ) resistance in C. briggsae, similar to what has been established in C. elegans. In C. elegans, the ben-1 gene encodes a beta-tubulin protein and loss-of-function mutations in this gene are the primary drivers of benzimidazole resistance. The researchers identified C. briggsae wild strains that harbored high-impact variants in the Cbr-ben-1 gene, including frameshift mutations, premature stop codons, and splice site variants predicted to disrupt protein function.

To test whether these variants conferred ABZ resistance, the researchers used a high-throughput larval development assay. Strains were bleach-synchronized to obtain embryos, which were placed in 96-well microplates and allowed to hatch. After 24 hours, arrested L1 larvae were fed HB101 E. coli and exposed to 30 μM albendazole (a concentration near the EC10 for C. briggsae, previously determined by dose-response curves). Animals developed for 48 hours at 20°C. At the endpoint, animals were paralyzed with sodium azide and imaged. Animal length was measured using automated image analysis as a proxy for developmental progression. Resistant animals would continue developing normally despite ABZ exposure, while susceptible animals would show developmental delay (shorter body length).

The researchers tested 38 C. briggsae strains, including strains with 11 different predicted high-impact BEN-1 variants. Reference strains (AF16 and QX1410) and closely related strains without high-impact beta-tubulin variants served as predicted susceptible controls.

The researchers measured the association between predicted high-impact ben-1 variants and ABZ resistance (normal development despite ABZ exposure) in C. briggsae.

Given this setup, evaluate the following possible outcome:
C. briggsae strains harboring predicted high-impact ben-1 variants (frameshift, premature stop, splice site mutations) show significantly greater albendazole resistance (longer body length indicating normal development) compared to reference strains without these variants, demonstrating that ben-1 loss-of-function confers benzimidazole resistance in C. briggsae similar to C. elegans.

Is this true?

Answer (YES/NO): NO